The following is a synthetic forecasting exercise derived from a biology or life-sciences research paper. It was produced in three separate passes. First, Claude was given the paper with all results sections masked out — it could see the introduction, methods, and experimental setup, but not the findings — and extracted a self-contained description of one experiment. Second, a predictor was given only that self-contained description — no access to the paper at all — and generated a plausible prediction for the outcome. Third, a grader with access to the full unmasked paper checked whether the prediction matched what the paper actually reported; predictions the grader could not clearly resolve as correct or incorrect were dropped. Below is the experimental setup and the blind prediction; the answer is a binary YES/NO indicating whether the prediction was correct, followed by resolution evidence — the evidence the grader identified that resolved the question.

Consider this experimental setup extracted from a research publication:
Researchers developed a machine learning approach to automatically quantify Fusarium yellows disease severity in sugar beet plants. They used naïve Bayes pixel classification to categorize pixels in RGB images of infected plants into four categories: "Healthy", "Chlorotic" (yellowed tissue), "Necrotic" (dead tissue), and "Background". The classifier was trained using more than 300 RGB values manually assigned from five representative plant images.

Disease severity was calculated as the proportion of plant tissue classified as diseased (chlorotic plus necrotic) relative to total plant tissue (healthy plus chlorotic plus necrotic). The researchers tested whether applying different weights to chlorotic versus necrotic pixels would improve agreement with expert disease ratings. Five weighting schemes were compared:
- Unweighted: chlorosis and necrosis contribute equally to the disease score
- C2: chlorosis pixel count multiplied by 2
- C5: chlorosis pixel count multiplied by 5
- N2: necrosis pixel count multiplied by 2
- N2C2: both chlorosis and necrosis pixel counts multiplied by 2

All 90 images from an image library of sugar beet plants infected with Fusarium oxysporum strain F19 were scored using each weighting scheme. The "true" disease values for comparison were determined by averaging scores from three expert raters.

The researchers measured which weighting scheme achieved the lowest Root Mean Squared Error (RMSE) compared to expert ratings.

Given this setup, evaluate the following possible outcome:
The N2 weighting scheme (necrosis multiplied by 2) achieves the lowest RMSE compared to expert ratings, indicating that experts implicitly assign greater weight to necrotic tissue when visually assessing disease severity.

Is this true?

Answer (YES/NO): NO